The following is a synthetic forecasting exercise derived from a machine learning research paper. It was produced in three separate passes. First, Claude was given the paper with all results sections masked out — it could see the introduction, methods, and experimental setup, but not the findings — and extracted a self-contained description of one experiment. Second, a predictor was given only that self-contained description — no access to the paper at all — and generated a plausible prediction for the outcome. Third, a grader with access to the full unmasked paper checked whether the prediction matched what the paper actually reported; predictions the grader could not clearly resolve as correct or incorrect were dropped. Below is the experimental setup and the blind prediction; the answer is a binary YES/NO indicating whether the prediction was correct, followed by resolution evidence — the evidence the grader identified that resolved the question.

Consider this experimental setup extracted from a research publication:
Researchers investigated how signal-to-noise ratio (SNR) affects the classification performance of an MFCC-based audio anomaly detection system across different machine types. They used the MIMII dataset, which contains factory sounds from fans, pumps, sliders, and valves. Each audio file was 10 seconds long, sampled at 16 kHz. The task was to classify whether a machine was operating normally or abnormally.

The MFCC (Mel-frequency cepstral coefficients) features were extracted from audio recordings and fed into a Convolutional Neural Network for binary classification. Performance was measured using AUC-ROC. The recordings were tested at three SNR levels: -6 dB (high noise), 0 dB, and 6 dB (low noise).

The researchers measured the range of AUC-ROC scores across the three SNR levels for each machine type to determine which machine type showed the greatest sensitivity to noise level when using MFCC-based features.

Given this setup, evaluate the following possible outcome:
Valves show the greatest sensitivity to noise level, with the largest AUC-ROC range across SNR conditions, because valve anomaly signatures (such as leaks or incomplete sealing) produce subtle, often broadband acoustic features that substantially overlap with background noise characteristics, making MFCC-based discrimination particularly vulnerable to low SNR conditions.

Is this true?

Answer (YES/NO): YES